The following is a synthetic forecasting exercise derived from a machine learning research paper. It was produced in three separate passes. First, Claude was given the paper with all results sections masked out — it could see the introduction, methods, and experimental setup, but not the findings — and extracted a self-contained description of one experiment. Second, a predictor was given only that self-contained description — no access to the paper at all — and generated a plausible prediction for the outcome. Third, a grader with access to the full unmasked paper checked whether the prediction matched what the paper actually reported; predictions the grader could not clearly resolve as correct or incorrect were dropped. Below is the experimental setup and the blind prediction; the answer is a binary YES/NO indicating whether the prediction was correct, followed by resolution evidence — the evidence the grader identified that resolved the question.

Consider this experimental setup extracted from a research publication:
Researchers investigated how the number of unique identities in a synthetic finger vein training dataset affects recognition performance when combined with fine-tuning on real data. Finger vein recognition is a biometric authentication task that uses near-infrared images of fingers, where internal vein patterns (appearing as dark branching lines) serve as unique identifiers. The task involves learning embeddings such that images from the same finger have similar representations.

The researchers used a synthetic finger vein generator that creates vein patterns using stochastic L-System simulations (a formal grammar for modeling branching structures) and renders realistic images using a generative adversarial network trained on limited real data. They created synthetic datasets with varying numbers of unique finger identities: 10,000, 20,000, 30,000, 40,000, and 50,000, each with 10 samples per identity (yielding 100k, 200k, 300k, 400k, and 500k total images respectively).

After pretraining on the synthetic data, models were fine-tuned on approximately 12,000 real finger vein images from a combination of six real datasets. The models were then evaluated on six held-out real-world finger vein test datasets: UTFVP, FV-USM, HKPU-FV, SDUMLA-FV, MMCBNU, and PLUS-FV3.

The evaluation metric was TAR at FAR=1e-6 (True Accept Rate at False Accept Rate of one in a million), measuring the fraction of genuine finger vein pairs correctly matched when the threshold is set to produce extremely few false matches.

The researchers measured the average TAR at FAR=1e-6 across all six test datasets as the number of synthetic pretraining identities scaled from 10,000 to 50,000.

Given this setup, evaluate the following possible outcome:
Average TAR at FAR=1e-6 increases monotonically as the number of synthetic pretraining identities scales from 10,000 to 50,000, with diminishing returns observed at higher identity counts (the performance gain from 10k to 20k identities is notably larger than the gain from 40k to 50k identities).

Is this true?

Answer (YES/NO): NO